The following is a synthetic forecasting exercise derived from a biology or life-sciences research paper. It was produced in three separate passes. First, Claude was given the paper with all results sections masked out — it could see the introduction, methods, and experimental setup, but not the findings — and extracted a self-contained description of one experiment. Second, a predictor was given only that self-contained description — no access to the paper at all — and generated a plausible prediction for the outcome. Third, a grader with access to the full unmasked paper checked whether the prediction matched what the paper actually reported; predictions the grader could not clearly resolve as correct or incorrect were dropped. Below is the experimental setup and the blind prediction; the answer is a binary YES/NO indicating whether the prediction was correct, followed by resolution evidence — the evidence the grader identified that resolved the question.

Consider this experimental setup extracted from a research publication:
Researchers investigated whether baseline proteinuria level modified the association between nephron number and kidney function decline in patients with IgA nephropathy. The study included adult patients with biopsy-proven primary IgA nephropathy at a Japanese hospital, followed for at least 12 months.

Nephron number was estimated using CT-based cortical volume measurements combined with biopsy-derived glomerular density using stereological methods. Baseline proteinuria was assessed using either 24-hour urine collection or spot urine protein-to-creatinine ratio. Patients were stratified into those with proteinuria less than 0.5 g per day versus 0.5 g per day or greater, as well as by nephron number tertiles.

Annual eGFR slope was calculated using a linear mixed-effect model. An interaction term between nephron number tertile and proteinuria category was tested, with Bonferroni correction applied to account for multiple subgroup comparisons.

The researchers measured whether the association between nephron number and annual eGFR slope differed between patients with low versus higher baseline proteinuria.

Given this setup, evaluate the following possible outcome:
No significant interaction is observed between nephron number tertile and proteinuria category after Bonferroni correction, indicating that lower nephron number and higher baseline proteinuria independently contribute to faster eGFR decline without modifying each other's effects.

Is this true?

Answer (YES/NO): YES